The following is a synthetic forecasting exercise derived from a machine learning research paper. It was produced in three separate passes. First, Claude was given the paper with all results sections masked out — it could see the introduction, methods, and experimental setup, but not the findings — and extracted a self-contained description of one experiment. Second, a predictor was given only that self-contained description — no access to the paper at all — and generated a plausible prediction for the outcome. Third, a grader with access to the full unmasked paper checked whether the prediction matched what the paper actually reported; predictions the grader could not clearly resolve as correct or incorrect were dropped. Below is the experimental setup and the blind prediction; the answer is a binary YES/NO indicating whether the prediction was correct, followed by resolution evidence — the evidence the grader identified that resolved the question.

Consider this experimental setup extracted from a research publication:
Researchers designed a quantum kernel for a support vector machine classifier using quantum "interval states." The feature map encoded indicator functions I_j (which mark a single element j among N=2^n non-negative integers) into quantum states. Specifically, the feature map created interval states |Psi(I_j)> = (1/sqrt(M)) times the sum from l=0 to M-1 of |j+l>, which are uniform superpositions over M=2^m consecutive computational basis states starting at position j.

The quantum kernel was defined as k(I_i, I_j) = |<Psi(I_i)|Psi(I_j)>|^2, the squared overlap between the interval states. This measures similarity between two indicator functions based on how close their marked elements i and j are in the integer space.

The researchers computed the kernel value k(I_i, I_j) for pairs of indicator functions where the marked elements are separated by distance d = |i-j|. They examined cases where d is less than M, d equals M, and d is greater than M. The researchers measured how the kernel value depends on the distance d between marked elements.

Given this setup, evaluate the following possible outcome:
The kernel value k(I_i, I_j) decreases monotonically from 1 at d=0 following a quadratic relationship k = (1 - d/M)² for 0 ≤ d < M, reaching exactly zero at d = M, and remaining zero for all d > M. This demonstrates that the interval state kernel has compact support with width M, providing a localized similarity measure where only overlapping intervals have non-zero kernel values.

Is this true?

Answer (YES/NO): NO